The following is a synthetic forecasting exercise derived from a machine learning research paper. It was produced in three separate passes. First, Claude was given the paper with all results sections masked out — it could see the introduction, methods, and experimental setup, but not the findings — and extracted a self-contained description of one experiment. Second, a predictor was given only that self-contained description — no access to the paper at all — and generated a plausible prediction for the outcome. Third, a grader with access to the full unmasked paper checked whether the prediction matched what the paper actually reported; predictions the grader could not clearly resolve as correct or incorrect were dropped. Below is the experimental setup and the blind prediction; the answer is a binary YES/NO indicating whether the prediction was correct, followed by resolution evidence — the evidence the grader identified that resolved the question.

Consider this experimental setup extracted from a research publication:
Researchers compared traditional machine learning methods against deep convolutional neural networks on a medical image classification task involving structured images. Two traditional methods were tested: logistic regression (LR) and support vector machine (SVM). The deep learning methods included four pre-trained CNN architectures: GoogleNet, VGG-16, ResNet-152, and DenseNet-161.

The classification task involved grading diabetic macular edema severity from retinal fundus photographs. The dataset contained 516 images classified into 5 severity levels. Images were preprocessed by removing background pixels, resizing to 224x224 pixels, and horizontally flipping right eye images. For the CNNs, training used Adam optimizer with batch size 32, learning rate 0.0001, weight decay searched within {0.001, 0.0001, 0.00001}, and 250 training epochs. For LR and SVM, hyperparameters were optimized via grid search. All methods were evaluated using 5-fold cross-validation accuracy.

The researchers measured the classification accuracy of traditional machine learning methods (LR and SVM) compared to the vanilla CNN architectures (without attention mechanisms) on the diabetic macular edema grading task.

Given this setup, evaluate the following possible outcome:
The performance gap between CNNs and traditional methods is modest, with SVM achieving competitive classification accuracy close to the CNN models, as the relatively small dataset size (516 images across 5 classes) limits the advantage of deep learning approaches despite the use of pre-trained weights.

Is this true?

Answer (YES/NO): NO